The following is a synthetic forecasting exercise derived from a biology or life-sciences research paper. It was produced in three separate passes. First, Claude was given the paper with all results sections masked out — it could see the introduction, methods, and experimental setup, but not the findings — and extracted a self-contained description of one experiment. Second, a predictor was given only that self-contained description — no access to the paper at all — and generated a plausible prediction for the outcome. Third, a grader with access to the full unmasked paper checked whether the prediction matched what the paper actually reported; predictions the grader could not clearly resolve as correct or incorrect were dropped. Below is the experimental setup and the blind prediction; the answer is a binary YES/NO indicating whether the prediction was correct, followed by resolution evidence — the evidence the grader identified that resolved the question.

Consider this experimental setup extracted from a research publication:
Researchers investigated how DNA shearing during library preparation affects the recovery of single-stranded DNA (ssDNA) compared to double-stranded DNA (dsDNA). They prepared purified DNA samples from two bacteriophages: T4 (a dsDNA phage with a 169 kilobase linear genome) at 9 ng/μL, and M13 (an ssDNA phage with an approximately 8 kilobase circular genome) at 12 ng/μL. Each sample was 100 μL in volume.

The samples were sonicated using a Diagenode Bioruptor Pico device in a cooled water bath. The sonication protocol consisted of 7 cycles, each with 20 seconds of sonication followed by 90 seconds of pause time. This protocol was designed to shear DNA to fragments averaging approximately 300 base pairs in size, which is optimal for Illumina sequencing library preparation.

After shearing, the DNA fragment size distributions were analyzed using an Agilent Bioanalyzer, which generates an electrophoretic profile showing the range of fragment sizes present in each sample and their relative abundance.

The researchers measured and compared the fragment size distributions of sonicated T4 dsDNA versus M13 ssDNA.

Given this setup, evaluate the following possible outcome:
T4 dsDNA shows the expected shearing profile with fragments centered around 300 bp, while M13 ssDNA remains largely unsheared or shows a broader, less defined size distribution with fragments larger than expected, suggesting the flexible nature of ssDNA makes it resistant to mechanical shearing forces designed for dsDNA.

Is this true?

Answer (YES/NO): NO